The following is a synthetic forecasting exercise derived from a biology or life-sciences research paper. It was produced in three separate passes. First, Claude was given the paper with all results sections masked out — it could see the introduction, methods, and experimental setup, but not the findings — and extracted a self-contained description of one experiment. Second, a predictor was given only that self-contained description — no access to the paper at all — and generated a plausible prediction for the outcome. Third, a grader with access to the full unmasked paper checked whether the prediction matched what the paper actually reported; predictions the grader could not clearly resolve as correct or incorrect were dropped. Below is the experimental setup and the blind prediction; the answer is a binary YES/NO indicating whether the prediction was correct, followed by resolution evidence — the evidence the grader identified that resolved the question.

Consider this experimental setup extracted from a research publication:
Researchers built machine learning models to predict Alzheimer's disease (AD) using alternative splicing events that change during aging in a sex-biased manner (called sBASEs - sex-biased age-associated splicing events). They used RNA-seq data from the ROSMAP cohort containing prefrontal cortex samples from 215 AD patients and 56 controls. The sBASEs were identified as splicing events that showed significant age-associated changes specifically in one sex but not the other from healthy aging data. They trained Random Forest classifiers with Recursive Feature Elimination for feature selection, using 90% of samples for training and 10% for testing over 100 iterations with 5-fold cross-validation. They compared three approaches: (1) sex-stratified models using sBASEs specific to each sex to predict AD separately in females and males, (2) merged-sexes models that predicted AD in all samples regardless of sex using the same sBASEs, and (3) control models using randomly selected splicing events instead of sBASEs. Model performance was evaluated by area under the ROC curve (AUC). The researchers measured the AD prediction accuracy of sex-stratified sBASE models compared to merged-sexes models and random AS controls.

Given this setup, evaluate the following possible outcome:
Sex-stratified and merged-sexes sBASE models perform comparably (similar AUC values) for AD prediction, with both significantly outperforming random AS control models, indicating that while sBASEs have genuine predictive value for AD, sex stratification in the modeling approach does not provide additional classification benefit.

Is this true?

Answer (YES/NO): NO